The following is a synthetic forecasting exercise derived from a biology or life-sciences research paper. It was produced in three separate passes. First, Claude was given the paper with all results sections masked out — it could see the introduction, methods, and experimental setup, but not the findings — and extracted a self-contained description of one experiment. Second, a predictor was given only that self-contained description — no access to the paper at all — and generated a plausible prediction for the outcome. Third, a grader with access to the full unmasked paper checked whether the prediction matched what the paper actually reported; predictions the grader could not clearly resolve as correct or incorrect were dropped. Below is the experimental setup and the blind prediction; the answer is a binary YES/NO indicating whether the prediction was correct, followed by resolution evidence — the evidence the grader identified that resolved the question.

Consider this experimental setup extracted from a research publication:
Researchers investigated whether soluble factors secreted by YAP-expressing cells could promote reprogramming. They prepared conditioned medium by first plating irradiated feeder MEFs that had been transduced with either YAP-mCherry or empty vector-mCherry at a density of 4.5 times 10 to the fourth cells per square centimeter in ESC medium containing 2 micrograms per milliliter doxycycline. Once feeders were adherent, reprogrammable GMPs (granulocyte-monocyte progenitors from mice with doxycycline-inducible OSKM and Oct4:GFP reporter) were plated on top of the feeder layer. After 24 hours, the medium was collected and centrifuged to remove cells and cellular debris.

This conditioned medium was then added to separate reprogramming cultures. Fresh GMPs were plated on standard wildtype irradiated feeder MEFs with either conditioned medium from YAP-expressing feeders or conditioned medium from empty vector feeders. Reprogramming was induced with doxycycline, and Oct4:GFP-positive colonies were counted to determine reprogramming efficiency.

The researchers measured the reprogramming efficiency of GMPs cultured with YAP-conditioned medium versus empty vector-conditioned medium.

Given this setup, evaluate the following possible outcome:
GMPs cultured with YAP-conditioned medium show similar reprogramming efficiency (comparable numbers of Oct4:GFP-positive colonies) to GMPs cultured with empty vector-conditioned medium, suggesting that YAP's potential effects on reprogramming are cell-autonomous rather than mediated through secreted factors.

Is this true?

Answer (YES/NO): NO